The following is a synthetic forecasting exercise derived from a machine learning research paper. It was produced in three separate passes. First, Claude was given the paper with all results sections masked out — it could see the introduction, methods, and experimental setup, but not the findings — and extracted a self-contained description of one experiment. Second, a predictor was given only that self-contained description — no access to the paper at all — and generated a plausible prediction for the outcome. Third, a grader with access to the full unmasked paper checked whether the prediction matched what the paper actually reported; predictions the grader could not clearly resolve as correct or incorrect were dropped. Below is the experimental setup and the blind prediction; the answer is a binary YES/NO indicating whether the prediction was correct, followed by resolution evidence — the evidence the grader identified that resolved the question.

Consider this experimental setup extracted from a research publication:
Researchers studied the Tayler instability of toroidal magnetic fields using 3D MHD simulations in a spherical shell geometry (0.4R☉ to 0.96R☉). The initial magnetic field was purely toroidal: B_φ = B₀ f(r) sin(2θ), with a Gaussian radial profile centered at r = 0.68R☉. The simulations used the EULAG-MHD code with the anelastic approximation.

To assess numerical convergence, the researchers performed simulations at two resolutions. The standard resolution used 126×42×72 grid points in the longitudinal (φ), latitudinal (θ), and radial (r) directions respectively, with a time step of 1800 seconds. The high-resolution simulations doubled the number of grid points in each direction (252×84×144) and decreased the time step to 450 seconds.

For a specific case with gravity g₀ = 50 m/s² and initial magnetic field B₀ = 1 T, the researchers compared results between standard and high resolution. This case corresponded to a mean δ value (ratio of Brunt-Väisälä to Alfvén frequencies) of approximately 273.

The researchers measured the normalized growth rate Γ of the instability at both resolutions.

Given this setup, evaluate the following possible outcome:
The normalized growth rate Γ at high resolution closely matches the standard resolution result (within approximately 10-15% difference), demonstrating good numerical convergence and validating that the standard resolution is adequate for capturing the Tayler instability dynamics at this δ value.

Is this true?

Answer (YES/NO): NO